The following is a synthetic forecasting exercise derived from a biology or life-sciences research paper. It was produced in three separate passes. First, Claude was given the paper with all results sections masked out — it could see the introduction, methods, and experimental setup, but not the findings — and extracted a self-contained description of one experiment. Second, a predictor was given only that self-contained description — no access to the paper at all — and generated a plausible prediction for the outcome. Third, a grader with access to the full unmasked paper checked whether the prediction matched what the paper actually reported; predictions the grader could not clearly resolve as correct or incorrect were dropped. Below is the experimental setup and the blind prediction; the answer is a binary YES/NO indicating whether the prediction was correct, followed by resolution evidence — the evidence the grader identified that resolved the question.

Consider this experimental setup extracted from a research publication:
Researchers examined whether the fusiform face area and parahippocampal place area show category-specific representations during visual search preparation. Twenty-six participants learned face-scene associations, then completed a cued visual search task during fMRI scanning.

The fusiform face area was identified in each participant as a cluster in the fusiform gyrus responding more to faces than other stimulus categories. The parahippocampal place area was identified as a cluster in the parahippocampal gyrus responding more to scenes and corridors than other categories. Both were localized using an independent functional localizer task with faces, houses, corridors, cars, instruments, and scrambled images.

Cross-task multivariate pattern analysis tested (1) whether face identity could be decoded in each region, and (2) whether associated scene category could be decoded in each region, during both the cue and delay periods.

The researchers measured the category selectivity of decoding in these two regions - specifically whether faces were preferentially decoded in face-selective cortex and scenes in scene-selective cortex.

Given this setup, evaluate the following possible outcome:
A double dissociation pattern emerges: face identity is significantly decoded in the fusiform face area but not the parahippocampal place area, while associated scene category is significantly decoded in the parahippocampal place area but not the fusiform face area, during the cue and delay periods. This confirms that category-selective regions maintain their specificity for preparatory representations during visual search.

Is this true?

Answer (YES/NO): NO